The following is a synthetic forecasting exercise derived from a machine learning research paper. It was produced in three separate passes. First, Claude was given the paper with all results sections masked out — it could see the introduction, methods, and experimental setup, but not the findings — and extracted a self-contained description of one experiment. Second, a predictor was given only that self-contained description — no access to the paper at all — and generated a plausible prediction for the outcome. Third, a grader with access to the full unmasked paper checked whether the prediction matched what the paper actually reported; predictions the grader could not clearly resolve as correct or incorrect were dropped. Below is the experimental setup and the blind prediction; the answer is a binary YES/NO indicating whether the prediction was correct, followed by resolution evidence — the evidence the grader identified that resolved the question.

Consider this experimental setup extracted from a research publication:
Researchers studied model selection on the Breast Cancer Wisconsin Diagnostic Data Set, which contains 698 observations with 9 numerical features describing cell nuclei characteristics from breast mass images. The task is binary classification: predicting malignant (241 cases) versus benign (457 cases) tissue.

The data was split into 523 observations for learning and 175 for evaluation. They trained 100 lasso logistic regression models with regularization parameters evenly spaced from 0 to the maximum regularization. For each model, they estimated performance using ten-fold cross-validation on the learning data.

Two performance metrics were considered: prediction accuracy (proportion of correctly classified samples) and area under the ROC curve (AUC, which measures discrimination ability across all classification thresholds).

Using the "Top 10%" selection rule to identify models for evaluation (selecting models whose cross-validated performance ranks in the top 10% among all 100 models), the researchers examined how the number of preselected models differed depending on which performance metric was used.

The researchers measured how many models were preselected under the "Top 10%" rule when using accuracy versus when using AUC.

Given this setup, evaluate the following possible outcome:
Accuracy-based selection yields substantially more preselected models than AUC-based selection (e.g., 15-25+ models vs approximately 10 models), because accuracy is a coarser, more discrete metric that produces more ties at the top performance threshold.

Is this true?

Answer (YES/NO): NO